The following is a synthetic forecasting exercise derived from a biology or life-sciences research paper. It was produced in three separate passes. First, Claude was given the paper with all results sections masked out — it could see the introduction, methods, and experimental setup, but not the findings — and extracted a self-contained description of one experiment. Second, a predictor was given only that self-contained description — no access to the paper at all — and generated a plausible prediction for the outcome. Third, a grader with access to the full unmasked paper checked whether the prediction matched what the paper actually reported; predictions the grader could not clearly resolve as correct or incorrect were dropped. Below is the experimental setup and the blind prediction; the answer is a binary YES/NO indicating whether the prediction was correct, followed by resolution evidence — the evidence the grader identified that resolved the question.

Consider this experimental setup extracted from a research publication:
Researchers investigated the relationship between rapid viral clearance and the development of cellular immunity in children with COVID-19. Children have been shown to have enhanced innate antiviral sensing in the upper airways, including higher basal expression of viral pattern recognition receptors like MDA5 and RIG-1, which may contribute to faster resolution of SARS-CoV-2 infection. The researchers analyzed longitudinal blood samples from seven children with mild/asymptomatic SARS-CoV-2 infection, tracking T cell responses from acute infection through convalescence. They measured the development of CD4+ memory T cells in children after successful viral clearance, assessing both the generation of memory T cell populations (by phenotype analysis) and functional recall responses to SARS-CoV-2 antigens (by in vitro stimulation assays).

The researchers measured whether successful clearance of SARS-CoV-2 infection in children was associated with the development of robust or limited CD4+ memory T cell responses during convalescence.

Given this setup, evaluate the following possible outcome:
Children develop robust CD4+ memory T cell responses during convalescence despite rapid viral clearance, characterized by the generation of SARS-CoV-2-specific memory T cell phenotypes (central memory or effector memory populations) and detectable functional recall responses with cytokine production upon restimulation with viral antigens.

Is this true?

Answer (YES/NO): NO